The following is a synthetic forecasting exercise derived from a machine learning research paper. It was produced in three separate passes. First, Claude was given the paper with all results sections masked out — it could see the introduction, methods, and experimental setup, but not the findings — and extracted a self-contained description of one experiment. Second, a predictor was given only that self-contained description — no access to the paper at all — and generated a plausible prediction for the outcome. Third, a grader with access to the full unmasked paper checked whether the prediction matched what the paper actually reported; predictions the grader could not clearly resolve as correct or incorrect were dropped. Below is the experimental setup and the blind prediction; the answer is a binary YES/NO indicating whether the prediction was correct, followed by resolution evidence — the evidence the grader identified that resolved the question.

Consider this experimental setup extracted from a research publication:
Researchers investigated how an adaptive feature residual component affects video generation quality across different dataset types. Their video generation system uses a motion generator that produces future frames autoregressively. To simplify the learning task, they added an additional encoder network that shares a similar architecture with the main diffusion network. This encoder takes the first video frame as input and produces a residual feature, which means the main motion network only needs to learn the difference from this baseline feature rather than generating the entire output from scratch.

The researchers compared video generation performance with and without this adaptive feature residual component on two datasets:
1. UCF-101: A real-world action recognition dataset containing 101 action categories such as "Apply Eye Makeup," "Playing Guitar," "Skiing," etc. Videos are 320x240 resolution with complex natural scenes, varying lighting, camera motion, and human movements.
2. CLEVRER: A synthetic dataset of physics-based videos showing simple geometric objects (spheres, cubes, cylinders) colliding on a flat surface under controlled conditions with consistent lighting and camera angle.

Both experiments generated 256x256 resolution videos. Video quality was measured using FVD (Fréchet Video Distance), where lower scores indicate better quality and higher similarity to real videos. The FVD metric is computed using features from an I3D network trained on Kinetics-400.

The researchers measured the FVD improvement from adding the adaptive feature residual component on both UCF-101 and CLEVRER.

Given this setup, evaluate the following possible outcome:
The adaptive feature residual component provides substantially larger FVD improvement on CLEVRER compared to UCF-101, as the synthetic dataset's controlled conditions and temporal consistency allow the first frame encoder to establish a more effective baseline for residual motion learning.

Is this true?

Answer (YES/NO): NO